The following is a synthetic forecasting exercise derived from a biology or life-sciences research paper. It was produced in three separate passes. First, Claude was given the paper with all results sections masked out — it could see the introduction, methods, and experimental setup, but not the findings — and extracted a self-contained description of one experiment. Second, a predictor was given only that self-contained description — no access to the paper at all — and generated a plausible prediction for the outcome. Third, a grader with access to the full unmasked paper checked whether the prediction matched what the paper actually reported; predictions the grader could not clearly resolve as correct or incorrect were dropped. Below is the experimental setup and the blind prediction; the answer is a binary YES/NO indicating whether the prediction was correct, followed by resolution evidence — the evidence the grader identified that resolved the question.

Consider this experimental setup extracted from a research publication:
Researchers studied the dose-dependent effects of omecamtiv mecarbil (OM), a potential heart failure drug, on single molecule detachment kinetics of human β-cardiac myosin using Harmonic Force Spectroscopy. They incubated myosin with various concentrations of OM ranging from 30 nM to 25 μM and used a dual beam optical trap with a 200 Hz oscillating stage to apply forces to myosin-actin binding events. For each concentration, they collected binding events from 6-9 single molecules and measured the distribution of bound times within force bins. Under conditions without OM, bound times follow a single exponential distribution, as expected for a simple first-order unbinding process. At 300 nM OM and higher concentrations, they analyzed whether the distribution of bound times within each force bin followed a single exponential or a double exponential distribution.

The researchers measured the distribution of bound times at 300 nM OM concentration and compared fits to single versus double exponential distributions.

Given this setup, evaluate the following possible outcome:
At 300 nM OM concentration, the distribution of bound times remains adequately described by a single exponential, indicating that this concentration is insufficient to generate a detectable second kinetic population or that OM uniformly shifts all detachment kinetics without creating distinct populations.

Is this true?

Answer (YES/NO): NO